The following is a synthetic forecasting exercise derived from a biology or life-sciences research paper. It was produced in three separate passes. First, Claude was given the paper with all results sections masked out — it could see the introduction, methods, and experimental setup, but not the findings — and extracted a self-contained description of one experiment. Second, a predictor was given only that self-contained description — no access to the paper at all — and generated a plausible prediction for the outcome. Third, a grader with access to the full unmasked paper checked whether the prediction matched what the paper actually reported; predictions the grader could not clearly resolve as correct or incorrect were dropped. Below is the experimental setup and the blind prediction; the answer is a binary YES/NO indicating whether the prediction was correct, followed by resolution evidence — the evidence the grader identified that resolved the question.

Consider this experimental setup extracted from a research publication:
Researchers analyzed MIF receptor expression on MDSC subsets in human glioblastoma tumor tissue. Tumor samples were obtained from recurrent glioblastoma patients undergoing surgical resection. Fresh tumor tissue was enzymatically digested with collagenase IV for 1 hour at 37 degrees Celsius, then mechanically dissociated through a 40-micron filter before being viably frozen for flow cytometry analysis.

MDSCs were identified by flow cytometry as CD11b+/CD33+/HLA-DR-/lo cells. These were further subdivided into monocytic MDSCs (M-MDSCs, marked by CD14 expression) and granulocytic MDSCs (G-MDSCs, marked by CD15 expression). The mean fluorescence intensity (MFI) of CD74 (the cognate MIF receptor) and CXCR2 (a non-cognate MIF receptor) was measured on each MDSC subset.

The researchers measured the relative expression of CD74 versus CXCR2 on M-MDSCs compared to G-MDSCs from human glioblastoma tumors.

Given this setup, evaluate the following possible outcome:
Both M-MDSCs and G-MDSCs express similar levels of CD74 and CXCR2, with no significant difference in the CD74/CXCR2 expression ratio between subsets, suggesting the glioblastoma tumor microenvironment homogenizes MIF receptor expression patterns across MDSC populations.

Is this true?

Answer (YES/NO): NO